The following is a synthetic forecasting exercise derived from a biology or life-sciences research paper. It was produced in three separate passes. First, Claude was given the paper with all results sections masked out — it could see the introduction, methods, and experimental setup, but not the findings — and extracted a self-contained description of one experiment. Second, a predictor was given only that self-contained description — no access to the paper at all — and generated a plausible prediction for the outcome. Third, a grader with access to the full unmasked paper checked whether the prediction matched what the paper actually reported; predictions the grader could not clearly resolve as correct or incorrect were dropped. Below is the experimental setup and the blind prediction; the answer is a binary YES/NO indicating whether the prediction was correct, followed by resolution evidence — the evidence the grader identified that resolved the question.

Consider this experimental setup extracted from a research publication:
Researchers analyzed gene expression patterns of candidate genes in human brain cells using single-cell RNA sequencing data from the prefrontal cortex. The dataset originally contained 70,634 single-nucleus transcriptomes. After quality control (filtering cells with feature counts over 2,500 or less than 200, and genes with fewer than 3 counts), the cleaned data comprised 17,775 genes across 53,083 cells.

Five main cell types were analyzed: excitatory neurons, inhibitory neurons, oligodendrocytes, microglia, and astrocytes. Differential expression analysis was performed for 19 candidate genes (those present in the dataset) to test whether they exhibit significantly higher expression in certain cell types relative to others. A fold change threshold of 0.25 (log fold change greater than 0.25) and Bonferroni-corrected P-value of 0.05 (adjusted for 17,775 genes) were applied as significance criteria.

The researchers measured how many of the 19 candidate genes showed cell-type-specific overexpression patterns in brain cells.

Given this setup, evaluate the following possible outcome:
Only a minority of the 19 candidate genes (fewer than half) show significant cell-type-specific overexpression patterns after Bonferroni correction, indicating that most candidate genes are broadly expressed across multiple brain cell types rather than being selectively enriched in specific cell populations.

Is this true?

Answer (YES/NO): NO